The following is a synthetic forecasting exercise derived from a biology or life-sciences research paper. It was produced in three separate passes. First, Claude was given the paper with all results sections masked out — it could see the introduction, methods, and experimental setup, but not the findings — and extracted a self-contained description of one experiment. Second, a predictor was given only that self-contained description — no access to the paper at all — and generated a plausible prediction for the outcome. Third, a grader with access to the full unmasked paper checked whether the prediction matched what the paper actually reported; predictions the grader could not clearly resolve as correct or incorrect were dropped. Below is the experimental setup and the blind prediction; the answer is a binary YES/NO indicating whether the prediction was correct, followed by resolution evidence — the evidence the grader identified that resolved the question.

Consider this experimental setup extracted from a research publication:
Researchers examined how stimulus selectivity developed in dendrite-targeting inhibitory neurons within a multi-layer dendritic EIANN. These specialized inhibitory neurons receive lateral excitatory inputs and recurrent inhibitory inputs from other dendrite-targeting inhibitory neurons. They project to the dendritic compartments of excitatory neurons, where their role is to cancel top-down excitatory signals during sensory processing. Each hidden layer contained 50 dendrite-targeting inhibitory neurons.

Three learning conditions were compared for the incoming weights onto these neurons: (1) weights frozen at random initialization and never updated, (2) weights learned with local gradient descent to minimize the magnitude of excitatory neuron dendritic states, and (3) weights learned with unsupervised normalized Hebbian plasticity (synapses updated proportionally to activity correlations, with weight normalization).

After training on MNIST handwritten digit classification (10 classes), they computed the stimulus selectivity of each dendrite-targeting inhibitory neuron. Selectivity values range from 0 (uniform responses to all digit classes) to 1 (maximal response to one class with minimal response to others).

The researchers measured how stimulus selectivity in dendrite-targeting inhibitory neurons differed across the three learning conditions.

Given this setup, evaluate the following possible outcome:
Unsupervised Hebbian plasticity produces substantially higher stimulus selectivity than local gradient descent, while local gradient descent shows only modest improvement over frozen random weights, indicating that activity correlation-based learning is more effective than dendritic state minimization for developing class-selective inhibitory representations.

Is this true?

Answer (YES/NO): NO